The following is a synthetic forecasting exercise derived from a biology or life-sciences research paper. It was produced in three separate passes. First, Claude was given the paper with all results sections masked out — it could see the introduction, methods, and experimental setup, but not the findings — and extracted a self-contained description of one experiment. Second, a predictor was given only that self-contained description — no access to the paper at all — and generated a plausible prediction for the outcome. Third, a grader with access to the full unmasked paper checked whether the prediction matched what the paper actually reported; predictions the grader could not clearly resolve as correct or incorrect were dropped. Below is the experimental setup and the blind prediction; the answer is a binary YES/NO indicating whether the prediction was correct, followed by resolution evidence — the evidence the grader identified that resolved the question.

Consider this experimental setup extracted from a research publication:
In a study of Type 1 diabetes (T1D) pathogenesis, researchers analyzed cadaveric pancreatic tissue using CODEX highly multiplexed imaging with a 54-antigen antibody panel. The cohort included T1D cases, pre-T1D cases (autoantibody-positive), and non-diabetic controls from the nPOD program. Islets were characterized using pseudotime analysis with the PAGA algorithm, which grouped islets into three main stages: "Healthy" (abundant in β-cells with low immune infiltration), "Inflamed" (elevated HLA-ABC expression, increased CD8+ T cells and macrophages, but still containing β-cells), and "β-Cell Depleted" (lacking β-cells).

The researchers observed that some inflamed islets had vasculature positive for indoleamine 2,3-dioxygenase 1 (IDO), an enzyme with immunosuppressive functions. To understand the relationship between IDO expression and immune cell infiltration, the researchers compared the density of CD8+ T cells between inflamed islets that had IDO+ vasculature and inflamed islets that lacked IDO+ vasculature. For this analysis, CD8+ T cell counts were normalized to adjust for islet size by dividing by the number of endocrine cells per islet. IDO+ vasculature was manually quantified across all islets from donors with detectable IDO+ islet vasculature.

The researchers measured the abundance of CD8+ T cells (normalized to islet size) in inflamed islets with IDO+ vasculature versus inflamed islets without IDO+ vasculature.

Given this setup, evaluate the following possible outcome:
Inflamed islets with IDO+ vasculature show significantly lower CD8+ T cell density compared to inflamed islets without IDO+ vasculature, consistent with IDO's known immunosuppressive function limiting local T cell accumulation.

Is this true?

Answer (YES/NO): NO